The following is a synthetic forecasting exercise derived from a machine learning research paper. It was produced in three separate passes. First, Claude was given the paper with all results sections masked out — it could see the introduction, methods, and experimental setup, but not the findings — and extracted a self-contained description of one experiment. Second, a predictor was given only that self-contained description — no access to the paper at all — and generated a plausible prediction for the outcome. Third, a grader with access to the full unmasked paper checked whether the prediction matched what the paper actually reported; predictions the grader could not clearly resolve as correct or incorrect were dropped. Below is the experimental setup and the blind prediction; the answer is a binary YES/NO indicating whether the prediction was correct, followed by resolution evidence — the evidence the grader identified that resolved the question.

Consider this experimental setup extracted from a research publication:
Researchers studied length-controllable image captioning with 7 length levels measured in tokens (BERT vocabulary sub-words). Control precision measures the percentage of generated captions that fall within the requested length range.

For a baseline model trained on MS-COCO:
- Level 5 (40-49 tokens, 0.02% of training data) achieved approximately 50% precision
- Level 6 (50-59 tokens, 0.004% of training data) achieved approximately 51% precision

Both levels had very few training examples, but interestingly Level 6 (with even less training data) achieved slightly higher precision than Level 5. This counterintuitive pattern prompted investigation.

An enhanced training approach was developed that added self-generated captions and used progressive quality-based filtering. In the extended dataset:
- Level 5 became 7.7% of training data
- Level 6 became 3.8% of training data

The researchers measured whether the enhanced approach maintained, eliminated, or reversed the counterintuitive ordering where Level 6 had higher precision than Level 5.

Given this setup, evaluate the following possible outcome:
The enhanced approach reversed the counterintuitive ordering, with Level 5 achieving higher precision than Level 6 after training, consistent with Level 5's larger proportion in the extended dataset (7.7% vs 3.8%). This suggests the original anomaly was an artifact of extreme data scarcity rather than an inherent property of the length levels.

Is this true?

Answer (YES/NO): YES